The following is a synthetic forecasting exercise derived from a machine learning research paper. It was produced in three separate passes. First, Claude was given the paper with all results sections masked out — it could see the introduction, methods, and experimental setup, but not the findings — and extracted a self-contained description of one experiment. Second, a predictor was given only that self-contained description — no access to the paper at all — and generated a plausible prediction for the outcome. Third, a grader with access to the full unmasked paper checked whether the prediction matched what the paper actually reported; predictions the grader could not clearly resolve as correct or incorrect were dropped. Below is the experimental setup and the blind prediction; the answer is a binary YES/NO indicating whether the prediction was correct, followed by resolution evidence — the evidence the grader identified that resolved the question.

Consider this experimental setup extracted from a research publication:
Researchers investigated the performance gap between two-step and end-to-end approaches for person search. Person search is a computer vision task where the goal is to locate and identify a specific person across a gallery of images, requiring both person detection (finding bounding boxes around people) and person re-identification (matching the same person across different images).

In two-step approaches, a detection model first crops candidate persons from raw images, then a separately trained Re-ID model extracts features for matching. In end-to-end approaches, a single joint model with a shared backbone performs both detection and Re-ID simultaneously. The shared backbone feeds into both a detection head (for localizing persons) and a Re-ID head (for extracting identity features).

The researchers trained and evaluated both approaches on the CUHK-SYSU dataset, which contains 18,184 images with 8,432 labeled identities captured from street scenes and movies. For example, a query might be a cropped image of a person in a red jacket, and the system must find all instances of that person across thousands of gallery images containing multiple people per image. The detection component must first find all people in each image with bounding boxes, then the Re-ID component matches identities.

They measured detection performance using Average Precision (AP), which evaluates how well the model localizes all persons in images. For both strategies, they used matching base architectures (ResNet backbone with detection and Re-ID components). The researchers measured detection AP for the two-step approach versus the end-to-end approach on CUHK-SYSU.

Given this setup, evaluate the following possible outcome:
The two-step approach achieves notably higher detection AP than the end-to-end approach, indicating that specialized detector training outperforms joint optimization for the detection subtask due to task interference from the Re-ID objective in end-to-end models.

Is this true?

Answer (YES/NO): NO